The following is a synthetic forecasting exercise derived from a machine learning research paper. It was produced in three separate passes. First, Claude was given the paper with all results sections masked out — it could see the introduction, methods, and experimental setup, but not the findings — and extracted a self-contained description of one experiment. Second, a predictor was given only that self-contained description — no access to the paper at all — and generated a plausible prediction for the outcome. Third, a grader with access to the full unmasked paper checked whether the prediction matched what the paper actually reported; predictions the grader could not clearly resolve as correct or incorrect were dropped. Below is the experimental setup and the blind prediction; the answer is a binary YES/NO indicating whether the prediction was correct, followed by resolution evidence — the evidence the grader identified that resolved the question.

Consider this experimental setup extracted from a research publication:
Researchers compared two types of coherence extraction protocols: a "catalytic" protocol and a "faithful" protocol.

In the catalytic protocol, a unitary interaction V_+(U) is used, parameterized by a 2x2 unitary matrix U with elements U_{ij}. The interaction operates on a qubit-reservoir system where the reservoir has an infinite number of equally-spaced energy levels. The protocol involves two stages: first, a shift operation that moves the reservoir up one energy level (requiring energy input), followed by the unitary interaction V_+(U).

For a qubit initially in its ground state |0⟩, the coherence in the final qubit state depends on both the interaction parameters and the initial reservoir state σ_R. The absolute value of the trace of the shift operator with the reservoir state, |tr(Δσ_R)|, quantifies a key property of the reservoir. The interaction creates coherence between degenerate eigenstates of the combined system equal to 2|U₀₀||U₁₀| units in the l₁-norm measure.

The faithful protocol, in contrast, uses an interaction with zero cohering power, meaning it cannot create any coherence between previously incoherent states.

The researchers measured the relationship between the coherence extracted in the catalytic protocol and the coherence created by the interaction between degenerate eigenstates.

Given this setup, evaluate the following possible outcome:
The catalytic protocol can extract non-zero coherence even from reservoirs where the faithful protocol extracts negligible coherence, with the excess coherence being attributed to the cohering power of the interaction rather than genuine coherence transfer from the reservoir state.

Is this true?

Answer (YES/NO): NO